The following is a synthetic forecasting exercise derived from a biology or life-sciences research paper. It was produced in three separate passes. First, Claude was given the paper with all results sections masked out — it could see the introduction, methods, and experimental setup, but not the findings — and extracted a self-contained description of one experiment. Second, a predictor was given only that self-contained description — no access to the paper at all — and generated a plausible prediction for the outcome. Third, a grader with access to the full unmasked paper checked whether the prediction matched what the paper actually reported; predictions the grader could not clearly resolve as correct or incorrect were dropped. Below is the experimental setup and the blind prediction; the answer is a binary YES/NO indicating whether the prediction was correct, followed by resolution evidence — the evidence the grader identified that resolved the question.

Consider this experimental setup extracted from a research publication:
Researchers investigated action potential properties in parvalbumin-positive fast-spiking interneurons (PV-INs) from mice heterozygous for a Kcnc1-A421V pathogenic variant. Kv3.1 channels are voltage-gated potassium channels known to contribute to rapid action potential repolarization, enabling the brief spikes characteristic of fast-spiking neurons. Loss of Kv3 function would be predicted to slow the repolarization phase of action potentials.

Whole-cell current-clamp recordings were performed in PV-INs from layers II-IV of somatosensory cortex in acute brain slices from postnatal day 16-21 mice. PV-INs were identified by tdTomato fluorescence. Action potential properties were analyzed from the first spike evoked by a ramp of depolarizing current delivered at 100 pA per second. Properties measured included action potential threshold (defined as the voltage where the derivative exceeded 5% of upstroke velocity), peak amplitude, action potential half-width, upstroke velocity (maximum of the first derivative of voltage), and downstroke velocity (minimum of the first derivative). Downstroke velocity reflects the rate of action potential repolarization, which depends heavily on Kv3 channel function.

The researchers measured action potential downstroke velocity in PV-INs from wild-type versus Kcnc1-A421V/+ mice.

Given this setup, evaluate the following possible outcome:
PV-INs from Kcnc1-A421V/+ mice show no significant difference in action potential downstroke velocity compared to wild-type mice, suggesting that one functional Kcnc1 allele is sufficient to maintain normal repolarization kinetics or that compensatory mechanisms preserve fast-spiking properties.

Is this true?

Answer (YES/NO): NO